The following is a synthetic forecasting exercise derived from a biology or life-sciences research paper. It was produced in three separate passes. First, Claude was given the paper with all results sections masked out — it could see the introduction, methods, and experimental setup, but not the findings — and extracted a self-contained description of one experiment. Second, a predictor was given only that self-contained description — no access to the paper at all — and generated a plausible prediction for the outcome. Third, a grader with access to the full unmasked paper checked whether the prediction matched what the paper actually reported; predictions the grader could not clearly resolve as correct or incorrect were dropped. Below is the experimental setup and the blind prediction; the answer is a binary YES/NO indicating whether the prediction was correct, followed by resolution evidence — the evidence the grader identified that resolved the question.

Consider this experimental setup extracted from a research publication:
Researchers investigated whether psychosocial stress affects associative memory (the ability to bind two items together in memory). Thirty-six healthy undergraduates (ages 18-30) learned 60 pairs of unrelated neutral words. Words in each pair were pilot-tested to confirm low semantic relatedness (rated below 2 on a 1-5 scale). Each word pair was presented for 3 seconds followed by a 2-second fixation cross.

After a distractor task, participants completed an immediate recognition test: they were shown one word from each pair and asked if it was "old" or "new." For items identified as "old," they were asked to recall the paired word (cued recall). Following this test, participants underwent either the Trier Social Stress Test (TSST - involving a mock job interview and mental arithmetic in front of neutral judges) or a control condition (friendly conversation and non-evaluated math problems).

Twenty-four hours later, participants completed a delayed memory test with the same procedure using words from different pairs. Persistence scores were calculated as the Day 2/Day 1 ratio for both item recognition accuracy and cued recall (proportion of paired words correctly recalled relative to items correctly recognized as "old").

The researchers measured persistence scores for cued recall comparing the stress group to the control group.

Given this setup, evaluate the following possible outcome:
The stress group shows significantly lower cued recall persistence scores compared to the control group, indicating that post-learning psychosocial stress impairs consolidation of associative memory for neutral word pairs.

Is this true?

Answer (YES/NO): NO